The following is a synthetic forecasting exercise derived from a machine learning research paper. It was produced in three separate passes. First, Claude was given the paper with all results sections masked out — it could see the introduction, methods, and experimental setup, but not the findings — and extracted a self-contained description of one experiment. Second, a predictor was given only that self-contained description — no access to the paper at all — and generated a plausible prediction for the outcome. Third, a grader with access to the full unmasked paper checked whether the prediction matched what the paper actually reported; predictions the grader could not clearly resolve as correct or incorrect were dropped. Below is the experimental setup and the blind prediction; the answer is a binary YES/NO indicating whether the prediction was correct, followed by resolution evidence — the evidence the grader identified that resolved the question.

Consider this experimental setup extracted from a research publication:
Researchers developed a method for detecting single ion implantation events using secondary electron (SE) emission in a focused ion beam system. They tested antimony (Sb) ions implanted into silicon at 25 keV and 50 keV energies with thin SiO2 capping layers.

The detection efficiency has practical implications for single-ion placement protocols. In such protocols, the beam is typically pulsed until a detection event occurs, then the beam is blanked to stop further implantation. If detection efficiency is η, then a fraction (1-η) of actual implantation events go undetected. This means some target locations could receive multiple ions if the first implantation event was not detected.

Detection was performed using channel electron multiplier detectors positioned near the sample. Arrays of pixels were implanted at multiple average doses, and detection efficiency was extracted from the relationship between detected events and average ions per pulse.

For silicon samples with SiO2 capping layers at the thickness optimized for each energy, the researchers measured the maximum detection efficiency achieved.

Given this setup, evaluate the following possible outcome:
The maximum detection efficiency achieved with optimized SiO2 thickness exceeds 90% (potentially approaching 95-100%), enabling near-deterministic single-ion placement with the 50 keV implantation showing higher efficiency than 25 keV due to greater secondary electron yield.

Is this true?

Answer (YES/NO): YES